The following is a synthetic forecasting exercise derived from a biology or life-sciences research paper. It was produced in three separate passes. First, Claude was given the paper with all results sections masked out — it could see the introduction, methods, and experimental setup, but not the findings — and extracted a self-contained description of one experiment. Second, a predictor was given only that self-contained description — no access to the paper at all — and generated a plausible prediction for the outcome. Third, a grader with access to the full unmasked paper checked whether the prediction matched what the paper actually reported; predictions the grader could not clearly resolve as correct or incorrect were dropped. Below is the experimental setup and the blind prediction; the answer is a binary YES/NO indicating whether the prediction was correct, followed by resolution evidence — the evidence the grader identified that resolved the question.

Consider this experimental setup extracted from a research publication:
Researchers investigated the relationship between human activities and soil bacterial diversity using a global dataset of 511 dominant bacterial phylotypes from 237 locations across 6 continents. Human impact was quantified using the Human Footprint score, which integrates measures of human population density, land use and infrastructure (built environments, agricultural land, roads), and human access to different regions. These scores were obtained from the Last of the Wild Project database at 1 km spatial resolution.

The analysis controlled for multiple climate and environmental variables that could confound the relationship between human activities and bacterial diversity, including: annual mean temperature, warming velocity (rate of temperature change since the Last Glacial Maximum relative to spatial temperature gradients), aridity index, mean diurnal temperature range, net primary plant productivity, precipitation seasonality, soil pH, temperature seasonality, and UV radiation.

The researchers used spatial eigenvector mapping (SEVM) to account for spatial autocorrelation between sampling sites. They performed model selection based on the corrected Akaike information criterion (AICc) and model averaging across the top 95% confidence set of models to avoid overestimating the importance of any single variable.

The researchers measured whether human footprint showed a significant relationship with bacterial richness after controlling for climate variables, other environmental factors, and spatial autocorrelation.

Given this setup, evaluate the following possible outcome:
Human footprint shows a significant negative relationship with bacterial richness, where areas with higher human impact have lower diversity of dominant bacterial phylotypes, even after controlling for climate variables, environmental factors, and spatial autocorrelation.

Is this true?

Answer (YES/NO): NO